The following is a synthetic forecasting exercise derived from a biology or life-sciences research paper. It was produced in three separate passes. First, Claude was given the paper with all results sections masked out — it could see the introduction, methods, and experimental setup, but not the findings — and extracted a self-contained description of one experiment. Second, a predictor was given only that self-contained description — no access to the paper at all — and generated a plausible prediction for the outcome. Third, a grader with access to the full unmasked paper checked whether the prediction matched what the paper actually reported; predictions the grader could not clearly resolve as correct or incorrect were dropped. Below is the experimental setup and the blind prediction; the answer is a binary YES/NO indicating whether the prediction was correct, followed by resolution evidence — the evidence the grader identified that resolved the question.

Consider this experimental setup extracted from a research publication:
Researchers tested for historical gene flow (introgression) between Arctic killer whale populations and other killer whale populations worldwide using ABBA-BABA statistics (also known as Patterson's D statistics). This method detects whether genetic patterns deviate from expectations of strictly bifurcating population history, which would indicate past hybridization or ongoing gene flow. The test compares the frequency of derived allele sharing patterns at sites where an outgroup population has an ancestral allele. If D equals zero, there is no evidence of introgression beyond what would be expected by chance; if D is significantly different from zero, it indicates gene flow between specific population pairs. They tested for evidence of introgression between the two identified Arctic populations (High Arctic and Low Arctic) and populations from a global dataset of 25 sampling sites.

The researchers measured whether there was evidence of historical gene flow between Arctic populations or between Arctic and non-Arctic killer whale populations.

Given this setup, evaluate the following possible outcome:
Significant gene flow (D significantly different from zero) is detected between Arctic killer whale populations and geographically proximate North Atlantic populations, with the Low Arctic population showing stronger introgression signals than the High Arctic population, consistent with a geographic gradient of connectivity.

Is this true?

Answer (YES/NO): NO